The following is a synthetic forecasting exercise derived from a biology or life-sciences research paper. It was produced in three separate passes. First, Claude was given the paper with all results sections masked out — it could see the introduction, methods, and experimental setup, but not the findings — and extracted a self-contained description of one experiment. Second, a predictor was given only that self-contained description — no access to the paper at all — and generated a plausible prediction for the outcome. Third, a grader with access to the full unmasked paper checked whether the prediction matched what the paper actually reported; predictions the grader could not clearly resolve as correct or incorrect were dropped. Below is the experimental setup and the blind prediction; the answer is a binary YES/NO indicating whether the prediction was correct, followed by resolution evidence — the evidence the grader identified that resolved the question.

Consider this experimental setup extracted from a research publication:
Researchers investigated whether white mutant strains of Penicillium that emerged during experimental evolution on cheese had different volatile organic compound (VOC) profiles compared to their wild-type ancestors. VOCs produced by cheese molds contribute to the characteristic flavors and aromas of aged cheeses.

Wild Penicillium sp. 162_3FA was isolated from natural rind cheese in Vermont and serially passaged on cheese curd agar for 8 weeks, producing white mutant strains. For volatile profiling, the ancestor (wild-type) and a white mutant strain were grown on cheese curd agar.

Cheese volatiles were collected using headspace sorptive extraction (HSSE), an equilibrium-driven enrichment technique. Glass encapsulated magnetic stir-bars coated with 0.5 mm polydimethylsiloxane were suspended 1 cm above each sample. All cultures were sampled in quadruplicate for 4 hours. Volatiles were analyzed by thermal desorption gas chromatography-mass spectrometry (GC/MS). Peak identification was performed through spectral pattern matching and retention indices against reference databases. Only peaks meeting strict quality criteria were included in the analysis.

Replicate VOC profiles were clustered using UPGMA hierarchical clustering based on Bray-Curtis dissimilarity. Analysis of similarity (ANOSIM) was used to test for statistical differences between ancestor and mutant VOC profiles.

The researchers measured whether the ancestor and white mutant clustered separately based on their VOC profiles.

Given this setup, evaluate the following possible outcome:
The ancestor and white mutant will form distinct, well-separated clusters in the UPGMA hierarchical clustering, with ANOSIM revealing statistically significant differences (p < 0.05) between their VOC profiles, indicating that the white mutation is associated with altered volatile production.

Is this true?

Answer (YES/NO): YES